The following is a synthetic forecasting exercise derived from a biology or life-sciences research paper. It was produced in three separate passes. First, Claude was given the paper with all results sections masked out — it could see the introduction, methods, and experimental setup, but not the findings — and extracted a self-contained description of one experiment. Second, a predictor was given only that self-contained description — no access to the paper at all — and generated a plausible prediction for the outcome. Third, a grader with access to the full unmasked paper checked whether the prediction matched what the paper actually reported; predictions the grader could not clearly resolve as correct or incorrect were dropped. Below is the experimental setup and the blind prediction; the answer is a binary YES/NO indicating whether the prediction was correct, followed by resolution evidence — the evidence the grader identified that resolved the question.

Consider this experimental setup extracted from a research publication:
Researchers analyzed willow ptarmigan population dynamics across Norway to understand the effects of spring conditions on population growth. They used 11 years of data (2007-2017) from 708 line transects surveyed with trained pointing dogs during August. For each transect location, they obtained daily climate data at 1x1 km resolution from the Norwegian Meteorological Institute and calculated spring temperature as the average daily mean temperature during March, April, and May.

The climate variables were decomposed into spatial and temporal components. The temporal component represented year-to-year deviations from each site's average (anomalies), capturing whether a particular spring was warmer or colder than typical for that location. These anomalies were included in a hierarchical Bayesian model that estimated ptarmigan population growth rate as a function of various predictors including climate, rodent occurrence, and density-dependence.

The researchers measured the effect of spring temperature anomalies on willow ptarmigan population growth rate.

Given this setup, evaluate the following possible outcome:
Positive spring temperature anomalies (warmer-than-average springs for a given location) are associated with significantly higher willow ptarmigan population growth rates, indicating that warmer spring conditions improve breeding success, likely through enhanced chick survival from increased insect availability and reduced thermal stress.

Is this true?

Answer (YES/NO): YES